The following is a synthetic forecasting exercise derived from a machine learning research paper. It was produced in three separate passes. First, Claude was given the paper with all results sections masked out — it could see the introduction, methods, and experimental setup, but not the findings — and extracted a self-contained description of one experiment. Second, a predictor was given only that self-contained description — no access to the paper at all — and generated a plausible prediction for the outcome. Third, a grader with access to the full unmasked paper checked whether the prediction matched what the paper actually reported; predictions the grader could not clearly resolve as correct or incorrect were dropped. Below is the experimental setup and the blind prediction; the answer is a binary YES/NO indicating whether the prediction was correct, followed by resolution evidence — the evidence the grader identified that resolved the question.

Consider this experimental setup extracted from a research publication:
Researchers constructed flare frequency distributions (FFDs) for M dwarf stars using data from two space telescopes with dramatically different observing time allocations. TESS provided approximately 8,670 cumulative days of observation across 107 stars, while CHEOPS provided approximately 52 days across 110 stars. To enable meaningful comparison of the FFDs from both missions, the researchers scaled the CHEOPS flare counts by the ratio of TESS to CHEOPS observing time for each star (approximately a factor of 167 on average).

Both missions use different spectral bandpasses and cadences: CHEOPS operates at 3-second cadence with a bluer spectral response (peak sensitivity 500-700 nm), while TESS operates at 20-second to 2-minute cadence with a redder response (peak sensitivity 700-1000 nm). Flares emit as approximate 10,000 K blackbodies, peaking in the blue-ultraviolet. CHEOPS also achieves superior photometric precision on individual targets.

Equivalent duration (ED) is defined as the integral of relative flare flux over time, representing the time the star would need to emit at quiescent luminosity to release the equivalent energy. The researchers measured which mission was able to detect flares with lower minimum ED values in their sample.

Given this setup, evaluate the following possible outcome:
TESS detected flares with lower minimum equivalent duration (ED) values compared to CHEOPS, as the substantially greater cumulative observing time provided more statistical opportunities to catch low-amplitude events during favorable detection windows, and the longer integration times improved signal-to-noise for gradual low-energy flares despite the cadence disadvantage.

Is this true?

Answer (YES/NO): NO